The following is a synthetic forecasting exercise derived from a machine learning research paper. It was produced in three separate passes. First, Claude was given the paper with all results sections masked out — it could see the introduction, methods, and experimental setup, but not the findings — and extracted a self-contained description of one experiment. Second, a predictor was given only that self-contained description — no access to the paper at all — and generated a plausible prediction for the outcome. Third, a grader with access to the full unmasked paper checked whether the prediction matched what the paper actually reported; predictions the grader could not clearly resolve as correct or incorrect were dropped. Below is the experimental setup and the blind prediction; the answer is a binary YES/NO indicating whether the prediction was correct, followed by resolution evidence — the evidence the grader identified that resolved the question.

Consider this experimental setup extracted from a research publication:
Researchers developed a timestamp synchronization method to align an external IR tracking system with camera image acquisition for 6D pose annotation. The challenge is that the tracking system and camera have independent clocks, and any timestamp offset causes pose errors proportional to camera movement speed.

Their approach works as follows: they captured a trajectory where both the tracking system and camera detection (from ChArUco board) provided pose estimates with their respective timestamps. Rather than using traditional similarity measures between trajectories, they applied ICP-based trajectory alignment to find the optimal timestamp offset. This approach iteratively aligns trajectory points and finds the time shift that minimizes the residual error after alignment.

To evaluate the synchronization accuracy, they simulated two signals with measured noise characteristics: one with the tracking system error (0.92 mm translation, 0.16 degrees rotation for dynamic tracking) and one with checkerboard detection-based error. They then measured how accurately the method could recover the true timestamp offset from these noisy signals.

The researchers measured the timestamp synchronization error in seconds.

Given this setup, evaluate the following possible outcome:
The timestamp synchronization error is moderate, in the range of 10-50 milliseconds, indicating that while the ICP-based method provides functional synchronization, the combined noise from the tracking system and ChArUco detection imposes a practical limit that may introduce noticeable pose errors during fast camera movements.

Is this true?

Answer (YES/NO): YES